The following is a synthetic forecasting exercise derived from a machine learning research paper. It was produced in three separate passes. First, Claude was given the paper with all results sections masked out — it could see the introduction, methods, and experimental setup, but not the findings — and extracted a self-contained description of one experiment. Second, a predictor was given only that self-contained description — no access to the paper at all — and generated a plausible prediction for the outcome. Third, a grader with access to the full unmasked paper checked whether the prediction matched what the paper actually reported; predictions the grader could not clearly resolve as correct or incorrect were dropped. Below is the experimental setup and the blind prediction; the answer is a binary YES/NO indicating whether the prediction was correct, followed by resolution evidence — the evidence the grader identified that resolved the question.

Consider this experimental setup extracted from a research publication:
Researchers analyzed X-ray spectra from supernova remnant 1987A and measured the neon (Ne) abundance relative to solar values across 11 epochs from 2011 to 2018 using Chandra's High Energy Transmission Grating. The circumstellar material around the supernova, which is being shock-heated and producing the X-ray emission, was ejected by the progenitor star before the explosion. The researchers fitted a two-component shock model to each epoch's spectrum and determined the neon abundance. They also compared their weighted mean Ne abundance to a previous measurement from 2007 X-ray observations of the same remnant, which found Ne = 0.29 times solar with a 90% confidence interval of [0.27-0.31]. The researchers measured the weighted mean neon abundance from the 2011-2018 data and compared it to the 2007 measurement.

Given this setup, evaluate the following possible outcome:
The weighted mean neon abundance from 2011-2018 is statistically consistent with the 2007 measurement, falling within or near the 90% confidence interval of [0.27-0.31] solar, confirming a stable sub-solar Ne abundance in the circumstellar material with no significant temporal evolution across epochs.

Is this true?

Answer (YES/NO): NO